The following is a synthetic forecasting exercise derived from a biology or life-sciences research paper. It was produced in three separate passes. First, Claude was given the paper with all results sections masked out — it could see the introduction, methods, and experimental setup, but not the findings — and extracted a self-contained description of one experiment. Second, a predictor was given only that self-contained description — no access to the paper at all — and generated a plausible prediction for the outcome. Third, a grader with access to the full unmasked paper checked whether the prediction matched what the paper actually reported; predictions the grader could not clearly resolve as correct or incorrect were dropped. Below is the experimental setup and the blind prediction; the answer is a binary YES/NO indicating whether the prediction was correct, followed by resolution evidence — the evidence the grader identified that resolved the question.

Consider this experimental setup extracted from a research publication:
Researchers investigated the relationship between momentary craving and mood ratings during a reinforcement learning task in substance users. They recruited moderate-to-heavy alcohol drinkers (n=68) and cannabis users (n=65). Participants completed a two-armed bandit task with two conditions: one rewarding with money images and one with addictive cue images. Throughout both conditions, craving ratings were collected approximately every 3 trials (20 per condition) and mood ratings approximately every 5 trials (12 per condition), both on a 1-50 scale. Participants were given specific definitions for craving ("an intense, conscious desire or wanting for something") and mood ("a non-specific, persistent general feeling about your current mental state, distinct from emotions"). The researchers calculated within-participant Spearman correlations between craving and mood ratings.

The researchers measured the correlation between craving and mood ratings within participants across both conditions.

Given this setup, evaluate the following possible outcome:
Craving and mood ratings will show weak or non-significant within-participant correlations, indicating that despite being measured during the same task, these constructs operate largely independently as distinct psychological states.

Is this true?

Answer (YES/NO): YES